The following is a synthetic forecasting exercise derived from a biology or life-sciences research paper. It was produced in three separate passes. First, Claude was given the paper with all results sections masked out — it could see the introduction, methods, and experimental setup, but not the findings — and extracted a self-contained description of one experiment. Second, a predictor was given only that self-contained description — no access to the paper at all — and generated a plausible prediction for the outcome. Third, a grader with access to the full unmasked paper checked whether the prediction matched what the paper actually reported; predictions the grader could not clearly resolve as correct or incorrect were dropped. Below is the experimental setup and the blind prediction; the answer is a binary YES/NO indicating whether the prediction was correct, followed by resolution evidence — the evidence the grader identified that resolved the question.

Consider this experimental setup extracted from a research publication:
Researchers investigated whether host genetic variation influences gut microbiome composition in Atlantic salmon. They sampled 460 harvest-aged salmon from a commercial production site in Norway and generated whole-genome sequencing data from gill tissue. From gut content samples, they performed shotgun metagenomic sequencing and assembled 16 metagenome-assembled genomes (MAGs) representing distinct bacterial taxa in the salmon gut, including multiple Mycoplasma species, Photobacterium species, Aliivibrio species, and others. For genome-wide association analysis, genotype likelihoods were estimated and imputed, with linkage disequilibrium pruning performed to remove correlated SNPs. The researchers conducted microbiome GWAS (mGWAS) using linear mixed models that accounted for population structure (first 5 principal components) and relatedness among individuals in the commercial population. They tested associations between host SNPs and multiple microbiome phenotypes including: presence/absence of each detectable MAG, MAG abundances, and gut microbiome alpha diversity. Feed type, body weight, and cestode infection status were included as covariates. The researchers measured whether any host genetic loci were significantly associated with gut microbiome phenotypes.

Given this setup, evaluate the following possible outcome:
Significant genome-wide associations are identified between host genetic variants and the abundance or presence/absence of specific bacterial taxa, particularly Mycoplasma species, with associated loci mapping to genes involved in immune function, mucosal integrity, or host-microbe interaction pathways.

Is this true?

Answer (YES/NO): YES